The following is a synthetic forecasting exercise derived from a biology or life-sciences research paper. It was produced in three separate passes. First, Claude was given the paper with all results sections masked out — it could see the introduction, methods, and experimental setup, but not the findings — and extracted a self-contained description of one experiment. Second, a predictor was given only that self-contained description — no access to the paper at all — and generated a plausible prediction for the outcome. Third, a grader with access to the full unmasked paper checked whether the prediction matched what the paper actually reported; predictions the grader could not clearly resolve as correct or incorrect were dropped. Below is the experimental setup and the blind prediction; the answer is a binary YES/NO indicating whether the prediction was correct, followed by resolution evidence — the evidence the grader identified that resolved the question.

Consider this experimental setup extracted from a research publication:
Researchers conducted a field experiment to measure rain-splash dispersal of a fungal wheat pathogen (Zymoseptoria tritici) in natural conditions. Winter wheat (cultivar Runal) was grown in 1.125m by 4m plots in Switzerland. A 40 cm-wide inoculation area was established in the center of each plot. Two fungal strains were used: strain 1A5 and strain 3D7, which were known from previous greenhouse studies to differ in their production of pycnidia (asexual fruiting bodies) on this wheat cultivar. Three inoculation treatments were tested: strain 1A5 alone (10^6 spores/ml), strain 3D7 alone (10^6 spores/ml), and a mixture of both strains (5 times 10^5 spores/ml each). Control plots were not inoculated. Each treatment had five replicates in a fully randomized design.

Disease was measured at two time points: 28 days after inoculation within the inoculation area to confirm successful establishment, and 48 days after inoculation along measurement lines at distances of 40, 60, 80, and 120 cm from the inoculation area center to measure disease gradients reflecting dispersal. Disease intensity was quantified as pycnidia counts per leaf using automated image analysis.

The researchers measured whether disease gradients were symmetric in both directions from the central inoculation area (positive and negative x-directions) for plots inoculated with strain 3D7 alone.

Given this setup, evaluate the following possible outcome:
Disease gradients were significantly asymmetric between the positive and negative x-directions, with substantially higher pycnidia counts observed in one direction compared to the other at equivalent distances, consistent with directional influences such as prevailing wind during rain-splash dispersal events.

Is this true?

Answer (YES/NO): NO